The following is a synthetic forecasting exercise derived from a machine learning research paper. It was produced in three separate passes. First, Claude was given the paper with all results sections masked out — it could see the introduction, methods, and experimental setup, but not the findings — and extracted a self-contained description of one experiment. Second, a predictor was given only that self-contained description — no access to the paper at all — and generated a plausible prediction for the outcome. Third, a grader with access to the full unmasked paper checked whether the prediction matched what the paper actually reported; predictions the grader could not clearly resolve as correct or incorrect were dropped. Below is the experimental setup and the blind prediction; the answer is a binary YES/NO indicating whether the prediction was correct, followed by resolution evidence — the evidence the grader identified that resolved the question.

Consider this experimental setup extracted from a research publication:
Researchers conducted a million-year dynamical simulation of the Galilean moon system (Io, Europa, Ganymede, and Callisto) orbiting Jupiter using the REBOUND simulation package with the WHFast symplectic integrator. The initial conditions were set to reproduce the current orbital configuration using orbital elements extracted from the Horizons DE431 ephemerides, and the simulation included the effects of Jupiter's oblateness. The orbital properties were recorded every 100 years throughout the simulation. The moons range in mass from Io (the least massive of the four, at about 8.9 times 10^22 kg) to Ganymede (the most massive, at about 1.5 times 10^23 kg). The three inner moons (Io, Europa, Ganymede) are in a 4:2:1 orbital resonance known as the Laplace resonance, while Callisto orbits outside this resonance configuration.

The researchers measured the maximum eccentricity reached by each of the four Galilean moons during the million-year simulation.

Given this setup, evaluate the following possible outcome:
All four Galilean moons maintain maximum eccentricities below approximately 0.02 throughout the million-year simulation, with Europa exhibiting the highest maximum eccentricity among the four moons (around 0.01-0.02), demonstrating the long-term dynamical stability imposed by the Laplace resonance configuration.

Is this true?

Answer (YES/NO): NO